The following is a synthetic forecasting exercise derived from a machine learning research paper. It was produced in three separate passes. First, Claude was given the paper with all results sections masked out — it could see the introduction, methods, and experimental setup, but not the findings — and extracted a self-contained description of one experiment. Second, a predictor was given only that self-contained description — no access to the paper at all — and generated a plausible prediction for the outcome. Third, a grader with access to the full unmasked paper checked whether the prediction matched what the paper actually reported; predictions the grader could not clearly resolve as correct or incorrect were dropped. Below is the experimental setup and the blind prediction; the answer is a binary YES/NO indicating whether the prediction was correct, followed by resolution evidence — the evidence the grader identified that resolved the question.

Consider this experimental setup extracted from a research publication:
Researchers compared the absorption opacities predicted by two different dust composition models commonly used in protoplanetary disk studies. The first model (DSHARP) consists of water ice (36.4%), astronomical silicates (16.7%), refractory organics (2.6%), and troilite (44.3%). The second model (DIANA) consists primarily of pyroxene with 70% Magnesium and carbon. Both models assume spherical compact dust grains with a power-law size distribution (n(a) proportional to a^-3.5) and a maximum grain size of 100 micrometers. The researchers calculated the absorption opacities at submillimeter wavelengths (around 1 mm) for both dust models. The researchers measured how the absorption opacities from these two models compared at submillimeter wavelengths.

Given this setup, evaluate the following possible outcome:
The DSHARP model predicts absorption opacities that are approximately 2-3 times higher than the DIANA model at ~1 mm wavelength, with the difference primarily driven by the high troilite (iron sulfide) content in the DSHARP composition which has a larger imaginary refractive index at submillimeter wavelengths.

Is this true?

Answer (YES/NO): NO